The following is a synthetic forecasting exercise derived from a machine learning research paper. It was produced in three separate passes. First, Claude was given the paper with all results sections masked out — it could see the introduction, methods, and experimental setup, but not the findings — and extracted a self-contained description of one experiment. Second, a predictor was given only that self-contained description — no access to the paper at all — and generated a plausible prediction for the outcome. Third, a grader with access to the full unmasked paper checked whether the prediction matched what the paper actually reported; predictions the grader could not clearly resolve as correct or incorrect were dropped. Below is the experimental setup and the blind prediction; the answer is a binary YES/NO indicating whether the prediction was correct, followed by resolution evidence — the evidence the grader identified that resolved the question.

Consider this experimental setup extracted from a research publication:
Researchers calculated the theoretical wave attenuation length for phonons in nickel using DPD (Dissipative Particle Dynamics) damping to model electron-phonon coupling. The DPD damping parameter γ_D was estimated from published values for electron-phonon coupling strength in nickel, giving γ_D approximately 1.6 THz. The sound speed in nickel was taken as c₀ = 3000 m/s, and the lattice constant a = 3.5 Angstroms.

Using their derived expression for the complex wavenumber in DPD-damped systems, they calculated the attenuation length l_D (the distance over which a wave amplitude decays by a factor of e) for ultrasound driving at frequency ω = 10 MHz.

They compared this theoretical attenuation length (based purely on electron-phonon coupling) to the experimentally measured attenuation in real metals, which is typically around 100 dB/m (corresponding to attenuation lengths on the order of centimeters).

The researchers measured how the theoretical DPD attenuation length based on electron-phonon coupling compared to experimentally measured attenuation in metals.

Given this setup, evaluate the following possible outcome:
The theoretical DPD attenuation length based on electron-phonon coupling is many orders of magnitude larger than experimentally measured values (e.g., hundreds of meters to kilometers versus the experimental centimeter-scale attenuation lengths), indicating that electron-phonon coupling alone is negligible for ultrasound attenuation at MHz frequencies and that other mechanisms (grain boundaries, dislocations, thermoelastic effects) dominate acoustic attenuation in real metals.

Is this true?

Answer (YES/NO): NO